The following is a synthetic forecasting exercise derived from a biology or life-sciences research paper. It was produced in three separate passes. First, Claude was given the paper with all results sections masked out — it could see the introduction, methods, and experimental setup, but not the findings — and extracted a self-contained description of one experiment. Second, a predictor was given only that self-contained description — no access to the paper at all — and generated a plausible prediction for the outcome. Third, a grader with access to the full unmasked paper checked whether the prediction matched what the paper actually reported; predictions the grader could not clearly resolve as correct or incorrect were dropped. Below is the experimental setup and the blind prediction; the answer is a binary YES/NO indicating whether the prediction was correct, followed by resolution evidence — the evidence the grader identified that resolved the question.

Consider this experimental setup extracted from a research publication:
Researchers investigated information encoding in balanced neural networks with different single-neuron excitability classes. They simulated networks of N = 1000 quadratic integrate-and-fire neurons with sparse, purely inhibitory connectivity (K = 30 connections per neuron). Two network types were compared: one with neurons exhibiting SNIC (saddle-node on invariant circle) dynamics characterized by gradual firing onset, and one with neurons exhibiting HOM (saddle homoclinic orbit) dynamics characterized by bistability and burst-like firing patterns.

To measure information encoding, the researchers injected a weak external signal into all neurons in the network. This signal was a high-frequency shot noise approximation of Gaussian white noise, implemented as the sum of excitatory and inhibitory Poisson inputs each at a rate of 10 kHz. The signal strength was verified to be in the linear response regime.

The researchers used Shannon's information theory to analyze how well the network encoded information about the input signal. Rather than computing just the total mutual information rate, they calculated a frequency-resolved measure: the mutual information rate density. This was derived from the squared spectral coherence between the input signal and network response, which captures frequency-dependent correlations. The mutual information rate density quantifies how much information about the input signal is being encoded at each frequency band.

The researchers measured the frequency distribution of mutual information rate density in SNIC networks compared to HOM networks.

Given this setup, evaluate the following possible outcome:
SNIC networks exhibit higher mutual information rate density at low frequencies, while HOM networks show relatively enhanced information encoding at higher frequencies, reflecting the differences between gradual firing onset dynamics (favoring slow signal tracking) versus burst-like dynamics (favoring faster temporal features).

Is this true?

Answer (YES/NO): YES